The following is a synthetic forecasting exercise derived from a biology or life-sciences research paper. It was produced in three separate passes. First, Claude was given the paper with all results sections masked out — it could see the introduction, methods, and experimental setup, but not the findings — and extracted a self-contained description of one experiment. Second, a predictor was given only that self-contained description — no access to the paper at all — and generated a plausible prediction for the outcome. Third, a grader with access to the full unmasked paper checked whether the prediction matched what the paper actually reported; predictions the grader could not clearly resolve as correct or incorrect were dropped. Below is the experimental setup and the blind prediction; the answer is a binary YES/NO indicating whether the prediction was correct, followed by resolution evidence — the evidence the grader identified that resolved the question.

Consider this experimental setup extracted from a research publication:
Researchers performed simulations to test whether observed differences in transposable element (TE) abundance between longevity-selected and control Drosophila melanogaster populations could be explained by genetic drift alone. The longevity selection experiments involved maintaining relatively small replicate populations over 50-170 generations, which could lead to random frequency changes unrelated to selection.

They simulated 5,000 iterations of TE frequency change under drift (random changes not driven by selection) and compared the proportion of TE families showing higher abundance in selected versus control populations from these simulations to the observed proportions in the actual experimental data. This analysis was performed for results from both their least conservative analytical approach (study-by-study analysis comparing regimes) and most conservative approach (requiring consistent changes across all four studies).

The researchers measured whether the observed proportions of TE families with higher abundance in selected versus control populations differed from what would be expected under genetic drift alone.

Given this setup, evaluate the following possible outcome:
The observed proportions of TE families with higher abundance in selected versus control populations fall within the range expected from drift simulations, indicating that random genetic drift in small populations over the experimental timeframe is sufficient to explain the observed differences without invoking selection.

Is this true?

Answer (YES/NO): NO